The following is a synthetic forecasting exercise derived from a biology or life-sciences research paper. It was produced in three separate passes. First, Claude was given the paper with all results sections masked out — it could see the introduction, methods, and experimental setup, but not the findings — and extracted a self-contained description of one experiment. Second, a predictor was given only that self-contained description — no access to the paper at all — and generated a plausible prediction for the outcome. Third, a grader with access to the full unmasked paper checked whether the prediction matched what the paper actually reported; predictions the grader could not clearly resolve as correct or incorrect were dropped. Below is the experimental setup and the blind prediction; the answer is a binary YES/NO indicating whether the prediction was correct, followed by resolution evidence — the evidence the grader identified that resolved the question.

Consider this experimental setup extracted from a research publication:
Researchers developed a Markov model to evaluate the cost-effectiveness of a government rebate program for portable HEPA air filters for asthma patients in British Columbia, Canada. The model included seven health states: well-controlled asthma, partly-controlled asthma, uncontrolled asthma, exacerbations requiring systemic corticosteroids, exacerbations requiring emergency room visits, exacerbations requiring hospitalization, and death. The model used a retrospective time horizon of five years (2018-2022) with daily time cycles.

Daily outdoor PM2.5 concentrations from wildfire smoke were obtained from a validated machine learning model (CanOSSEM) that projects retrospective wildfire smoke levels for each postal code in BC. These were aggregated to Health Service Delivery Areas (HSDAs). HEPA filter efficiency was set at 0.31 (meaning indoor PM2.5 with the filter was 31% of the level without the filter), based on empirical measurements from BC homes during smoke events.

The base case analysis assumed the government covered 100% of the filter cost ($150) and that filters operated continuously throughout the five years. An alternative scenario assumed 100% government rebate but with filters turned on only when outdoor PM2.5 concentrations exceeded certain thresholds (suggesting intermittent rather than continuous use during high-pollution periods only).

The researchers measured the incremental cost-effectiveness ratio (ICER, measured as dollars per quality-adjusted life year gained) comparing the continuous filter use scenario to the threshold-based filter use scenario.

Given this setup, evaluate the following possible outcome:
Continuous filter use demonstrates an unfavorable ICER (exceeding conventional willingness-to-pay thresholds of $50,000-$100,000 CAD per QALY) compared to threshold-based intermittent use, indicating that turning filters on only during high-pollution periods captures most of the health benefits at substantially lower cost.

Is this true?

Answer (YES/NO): NO